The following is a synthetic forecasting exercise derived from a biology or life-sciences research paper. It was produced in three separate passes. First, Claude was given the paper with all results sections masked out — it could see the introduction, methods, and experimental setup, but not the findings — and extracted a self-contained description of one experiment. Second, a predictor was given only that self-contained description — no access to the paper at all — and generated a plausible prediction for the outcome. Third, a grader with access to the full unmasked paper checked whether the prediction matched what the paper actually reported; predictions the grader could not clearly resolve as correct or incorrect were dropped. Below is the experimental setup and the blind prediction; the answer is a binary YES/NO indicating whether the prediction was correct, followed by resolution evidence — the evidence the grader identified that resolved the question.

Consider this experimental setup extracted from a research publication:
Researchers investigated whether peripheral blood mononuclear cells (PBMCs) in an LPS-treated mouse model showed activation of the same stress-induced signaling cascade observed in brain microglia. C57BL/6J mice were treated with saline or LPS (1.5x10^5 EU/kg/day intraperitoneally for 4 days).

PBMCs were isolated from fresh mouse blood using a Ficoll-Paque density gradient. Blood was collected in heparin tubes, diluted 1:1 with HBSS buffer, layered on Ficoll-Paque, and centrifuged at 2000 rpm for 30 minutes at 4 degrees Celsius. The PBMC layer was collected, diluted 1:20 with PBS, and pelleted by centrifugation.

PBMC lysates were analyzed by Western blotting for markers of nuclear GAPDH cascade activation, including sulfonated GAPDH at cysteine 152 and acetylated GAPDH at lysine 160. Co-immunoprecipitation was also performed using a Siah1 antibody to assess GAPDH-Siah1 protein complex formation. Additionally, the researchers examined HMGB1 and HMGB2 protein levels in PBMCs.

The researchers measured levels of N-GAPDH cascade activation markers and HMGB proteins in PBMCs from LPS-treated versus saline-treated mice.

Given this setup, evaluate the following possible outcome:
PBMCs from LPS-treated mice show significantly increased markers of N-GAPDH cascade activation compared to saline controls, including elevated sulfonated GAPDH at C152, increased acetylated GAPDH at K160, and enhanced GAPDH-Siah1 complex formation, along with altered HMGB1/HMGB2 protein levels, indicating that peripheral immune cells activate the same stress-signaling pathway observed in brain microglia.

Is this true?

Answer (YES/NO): YES